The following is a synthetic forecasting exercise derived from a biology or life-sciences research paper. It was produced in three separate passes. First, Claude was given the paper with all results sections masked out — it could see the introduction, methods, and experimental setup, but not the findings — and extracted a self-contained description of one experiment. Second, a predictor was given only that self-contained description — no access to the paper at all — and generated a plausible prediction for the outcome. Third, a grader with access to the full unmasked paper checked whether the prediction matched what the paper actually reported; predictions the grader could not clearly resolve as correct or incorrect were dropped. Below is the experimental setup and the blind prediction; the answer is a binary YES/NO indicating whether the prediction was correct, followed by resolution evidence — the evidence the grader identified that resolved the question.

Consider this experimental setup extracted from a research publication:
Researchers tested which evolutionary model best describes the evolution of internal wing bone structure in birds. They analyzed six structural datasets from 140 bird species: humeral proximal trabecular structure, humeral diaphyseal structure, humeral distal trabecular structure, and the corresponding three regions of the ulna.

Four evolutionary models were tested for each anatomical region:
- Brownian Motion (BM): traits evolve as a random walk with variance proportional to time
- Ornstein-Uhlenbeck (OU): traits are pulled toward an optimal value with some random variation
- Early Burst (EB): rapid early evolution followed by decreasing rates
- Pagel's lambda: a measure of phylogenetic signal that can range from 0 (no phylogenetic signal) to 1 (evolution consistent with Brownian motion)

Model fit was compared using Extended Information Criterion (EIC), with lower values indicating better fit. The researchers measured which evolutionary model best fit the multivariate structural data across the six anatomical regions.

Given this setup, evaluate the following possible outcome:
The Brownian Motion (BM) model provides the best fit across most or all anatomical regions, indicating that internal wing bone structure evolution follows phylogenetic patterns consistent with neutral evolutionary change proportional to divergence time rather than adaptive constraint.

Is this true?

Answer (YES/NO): NO